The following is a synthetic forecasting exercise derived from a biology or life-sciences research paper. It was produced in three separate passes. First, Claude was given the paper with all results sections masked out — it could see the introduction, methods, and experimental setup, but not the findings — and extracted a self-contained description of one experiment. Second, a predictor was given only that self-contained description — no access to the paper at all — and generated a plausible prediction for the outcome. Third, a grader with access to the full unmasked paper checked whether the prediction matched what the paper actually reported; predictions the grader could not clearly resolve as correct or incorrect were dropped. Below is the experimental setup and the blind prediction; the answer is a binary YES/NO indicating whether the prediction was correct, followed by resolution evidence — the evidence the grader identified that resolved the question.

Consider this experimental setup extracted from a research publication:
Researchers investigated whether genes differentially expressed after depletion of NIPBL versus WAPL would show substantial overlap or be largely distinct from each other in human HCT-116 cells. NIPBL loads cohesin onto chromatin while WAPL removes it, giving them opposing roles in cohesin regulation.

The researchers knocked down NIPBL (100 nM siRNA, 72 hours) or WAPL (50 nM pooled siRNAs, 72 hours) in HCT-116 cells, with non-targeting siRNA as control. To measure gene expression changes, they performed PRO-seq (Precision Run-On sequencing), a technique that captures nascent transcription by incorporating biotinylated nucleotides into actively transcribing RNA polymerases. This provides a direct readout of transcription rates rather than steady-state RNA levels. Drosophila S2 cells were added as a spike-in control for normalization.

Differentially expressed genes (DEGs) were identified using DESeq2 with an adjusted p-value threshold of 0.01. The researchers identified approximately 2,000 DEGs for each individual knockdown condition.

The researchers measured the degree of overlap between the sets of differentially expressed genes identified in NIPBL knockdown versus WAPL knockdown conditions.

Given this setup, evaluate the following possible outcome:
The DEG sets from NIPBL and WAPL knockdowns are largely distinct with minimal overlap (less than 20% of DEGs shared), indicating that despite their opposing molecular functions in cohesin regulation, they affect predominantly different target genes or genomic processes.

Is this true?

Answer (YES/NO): YES